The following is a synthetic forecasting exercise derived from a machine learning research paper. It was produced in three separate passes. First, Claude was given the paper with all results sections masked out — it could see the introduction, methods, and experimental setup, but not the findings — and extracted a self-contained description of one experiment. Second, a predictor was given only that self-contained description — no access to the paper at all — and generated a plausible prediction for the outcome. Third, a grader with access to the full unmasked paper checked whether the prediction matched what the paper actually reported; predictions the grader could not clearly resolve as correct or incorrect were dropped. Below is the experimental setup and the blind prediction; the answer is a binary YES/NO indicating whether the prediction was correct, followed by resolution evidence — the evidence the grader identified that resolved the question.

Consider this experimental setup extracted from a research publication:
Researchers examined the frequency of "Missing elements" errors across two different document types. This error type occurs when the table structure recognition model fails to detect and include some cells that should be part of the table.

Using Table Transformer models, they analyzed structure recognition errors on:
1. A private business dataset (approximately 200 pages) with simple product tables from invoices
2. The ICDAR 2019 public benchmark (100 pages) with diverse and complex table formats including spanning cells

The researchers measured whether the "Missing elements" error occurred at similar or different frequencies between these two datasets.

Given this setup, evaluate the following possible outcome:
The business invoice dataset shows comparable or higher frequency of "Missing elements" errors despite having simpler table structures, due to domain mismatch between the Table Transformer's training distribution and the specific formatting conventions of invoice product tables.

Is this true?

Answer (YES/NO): YES